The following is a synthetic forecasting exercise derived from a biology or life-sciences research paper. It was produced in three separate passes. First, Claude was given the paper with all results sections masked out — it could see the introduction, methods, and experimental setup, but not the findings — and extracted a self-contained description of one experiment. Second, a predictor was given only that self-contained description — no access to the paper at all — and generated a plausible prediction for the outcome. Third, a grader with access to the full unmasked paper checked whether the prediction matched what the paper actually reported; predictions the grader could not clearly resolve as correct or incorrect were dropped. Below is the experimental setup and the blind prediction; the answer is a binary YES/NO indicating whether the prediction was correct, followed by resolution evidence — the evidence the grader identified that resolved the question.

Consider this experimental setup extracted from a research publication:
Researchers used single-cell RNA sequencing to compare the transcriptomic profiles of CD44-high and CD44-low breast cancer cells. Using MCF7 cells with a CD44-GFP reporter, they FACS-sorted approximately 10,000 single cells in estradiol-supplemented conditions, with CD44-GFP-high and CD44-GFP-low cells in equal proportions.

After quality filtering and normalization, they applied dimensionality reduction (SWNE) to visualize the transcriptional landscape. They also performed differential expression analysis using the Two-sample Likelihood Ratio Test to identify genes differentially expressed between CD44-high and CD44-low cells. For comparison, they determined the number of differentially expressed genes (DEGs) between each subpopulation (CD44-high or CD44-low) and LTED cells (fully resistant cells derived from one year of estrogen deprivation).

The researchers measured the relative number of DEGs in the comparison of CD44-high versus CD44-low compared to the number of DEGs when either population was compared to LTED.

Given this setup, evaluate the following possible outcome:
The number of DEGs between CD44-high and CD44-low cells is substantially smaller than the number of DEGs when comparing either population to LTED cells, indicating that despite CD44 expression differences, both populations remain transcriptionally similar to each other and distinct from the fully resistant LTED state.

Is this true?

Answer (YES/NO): YES